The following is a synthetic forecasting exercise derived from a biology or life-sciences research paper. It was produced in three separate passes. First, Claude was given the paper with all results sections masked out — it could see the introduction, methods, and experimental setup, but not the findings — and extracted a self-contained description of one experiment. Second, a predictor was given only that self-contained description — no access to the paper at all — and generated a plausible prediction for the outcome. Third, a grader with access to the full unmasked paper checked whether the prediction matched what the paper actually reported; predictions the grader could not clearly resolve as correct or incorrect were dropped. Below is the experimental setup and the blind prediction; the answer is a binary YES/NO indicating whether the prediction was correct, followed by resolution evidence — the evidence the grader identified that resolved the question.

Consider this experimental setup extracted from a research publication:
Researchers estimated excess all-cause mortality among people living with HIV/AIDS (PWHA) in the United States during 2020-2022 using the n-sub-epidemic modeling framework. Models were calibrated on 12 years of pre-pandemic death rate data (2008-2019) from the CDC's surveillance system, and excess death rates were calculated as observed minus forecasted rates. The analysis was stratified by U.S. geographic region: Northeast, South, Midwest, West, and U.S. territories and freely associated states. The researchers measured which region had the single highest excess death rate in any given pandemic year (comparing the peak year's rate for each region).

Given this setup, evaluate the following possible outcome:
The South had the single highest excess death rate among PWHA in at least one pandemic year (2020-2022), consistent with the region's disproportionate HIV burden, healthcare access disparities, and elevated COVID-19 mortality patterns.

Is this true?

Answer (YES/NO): NO